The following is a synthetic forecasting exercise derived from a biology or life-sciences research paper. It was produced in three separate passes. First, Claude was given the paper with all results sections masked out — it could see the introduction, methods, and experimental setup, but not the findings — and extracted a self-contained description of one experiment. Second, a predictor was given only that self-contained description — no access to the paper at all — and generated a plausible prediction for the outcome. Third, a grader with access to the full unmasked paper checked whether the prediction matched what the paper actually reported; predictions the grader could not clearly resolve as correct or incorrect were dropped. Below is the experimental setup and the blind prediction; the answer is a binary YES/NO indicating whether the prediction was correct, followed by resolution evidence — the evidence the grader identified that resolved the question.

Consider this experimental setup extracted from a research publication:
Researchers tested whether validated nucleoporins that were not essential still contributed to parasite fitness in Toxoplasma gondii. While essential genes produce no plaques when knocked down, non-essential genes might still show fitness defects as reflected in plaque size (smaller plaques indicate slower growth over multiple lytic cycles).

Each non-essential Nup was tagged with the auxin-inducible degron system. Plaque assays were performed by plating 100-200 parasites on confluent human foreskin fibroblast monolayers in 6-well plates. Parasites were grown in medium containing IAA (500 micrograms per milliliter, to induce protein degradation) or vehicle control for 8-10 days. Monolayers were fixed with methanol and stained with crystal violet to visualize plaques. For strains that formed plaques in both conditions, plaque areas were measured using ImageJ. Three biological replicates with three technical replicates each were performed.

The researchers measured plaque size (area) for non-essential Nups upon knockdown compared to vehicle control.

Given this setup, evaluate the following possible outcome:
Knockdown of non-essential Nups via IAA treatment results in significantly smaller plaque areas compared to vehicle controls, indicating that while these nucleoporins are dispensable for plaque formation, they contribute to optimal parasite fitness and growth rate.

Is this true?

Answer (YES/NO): NO